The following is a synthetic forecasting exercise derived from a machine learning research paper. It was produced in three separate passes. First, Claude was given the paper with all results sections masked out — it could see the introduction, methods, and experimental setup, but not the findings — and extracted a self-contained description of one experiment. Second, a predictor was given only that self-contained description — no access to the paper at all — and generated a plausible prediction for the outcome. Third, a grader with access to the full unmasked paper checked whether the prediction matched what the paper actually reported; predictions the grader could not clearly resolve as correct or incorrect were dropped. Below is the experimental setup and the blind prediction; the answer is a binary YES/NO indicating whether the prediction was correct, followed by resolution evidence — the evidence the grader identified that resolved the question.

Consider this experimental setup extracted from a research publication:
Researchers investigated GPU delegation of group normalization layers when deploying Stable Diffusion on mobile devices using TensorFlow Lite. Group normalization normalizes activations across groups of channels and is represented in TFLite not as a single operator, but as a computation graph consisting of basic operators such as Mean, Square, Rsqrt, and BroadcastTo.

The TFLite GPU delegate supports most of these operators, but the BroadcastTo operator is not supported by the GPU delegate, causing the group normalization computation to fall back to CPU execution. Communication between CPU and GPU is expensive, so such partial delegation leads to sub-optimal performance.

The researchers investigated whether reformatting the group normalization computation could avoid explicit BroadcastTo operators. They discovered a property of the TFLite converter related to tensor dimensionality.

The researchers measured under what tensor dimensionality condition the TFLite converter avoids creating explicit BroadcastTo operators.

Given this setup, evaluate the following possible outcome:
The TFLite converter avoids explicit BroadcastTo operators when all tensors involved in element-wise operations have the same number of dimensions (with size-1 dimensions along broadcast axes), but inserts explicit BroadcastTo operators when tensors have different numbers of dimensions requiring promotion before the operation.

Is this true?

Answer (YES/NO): NO